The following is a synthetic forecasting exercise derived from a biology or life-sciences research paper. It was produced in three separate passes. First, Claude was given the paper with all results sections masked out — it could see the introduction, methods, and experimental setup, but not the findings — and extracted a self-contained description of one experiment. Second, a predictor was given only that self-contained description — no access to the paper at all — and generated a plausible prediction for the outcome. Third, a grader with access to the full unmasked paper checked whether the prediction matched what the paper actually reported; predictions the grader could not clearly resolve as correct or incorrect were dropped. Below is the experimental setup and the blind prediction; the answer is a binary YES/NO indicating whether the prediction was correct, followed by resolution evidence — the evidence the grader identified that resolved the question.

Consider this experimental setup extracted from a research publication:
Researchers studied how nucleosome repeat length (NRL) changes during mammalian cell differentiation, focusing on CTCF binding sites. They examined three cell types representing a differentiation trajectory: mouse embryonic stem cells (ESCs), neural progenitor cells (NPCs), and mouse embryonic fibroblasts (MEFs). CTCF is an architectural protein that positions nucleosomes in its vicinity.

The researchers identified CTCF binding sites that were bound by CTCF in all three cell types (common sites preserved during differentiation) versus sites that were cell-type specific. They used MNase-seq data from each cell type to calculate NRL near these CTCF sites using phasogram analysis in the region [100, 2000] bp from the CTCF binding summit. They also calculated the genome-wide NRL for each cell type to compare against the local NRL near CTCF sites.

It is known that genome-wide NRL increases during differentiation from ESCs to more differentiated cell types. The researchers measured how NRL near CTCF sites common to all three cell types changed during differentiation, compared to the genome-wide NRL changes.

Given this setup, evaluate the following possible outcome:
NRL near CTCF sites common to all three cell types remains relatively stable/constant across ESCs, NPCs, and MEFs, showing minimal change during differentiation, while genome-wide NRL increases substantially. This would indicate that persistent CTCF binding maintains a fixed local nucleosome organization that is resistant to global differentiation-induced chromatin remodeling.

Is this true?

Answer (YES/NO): YES